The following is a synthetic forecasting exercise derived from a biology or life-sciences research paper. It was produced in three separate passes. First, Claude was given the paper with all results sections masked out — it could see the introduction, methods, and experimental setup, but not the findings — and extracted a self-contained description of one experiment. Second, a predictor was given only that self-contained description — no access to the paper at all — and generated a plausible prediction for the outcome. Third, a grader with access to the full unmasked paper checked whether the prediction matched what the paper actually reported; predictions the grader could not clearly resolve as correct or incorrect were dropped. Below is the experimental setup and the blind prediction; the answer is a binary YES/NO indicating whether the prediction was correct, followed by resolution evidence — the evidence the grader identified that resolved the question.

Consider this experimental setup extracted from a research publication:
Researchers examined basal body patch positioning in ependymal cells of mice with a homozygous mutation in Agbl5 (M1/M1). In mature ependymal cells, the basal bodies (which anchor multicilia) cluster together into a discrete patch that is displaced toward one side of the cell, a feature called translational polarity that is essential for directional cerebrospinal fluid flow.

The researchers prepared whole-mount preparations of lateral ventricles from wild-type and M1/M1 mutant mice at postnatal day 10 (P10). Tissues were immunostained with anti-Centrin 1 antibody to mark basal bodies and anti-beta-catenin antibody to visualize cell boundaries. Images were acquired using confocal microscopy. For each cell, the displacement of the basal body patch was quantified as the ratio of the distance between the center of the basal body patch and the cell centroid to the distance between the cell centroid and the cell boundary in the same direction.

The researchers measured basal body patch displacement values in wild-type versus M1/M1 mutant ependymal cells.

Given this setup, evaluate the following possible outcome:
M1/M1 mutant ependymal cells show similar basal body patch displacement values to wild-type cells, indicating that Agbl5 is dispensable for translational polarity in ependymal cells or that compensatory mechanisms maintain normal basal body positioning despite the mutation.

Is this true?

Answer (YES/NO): NO